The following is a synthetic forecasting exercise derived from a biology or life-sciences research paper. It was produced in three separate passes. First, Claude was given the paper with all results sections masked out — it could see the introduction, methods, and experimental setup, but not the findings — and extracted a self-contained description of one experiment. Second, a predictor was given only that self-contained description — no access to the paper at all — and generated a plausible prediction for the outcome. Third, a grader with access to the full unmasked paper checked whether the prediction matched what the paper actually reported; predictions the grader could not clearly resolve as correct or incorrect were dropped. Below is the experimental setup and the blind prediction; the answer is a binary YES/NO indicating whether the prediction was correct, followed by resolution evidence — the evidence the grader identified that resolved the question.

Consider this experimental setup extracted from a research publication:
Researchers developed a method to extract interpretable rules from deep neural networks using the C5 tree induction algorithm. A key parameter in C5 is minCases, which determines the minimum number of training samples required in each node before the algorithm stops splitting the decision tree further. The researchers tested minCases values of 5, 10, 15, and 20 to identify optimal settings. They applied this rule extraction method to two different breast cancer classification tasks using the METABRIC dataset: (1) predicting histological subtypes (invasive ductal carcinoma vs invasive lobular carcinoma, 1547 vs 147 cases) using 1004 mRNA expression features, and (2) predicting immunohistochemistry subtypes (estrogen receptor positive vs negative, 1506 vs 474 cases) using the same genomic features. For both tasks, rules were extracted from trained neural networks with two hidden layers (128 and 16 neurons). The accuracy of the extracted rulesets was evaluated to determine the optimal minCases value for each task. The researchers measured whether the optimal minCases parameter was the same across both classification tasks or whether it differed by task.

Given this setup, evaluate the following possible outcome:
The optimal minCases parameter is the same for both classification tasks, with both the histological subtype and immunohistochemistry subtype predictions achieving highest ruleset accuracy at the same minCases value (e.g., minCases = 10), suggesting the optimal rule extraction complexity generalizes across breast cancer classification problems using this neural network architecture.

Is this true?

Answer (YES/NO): NO